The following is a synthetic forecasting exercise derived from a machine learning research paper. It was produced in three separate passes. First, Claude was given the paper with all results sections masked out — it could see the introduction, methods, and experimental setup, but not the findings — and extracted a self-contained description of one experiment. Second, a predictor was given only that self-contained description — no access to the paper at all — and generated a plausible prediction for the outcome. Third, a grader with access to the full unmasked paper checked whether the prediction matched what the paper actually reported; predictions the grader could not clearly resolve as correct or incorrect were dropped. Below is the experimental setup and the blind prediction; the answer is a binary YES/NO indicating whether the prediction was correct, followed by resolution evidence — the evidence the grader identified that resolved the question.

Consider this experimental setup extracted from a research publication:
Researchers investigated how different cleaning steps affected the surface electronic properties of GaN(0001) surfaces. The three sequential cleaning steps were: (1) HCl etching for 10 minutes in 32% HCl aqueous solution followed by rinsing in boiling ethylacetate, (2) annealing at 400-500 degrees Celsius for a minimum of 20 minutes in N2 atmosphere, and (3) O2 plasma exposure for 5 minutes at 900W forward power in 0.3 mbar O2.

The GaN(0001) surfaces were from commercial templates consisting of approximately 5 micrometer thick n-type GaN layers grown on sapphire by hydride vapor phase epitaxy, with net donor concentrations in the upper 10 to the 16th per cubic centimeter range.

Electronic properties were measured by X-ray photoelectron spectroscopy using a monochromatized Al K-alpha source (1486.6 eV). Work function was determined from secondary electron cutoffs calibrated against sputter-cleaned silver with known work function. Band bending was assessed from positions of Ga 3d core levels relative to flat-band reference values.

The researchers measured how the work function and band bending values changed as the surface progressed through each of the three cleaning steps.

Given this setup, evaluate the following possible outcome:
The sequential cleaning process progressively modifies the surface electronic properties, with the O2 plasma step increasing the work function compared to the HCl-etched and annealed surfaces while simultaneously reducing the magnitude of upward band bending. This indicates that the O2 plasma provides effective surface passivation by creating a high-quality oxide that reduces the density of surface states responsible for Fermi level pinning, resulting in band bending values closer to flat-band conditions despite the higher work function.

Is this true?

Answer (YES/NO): NO